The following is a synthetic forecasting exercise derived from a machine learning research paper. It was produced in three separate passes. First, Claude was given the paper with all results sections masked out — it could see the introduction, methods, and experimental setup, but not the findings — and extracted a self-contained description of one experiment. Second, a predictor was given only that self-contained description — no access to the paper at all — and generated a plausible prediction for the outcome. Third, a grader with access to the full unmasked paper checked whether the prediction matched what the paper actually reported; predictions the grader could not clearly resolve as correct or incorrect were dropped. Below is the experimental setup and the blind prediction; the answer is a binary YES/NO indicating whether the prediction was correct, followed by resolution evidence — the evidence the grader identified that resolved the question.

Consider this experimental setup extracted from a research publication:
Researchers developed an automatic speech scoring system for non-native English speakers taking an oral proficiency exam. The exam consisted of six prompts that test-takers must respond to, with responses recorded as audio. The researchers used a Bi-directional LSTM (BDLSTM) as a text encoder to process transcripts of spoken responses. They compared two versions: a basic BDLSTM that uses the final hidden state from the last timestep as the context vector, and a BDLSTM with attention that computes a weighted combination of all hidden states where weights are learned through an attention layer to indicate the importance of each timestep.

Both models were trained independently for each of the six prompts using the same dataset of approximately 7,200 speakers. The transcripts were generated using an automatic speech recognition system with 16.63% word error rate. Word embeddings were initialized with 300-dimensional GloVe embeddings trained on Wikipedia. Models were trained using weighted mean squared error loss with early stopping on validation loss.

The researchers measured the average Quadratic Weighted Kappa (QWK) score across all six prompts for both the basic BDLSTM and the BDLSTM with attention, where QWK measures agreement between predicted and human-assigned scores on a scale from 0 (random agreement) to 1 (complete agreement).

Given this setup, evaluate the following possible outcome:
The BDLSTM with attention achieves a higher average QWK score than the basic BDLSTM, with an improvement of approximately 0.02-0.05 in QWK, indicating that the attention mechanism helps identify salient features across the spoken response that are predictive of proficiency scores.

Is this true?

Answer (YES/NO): NO